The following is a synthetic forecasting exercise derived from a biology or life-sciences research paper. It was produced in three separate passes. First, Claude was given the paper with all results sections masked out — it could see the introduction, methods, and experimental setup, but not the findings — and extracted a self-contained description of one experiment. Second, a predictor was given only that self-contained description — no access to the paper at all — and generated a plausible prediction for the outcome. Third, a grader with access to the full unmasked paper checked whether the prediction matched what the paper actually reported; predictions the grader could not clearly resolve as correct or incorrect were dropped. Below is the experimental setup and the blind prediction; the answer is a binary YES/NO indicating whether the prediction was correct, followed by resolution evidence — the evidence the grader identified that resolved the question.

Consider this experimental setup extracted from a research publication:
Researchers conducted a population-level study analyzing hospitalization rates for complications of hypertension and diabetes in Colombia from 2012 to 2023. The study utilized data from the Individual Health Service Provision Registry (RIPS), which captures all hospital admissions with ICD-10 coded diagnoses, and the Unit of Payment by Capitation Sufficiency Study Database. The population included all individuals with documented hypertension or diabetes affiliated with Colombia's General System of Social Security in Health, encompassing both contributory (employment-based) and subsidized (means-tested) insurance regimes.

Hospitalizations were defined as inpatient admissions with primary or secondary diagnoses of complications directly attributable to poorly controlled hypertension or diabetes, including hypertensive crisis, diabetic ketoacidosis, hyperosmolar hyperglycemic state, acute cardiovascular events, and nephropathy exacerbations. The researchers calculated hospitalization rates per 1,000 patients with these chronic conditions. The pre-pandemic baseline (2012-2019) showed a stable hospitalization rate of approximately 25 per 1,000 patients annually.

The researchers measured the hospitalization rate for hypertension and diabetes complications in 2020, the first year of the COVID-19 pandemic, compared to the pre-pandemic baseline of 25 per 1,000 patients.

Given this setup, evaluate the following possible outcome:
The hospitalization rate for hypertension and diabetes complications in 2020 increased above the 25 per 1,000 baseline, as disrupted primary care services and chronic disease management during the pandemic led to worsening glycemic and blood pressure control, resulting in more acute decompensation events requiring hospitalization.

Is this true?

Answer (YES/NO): YES